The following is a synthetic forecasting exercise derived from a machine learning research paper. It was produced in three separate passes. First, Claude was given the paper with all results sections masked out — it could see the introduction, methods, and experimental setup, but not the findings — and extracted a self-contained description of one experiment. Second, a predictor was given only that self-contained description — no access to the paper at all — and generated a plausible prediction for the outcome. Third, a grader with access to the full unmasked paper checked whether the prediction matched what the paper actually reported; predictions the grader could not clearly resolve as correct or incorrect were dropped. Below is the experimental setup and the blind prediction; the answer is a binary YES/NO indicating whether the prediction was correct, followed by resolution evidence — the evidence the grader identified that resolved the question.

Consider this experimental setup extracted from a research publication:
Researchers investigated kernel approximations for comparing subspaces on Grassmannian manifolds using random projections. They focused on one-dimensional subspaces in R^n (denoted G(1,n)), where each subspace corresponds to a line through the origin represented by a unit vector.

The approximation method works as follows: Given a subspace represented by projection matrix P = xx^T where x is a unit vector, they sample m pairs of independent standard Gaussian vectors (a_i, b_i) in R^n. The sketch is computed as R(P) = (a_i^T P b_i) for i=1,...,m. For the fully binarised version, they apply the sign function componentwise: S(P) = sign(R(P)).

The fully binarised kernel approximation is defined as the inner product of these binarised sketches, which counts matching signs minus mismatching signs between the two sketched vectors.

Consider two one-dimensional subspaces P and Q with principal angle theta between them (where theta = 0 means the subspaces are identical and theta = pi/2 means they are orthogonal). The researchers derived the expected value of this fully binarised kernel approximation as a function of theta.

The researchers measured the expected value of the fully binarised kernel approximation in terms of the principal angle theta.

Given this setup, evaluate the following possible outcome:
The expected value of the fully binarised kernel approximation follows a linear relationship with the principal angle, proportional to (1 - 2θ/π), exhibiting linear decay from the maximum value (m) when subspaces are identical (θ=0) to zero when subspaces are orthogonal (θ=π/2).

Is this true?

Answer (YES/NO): NO